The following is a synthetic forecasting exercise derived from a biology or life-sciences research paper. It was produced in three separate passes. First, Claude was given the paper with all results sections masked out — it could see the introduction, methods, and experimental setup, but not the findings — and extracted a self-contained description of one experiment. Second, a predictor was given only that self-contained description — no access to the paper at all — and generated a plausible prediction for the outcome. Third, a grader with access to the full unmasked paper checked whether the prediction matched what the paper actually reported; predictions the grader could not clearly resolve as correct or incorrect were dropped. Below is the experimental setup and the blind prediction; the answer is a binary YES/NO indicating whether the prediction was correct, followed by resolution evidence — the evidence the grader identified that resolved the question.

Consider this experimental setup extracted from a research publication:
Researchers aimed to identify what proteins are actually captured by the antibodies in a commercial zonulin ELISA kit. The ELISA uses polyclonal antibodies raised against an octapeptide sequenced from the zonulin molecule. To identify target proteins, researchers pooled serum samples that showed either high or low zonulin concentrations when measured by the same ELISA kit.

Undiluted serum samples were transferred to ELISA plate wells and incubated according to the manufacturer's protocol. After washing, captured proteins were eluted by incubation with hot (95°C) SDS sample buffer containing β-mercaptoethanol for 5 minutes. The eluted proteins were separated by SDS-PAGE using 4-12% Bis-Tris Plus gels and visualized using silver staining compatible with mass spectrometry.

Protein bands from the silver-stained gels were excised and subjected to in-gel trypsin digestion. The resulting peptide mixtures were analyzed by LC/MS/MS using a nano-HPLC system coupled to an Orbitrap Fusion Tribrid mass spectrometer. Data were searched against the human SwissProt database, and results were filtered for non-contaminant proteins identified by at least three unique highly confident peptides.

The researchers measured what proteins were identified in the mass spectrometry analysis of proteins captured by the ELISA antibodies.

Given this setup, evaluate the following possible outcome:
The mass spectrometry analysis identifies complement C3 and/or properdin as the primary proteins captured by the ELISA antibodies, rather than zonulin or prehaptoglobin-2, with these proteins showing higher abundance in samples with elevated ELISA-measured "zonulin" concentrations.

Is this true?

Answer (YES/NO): YES